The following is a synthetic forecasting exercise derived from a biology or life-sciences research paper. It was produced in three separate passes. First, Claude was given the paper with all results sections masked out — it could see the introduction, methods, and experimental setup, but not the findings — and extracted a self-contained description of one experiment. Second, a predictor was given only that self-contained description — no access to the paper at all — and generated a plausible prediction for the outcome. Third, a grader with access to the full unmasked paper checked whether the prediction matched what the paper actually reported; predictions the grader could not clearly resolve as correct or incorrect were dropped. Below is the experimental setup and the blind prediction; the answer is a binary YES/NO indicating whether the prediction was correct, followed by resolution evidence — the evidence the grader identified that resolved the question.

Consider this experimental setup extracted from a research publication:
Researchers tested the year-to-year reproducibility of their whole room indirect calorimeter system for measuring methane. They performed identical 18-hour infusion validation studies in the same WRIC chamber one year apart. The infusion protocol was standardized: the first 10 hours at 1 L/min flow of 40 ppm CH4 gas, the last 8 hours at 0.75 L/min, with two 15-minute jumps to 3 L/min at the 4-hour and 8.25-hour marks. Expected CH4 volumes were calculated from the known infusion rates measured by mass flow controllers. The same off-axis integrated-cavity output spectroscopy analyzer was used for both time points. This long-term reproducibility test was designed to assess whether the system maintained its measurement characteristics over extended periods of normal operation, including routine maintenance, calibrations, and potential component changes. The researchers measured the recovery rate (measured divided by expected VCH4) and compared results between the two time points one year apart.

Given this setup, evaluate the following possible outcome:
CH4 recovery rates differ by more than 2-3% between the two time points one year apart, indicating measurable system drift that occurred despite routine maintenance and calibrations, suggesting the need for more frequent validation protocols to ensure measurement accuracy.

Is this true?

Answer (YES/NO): NO